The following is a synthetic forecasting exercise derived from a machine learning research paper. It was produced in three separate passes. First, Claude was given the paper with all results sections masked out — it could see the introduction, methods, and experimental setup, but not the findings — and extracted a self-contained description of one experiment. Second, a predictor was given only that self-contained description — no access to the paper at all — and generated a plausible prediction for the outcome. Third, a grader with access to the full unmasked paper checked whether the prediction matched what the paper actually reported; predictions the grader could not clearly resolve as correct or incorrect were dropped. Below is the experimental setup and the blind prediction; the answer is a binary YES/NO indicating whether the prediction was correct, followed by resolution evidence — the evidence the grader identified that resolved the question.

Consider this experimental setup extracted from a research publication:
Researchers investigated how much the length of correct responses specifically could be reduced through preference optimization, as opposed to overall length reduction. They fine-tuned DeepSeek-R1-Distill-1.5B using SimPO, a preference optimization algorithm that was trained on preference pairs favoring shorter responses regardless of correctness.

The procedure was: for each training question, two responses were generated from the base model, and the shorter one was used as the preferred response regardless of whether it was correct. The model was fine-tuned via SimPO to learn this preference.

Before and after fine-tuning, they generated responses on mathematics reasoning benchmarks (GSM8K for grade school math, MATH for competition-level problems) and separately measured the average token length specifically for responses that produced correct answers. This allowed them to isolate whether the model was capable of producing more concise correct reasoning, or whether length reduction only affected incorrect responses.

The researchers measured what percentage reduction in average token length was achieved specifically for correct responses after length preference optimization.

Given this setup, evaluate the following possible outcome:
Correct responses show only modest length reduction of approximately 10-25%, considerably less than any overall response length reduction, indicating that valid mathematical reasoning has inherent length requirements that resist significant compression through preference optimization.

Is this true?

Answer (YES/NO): YES